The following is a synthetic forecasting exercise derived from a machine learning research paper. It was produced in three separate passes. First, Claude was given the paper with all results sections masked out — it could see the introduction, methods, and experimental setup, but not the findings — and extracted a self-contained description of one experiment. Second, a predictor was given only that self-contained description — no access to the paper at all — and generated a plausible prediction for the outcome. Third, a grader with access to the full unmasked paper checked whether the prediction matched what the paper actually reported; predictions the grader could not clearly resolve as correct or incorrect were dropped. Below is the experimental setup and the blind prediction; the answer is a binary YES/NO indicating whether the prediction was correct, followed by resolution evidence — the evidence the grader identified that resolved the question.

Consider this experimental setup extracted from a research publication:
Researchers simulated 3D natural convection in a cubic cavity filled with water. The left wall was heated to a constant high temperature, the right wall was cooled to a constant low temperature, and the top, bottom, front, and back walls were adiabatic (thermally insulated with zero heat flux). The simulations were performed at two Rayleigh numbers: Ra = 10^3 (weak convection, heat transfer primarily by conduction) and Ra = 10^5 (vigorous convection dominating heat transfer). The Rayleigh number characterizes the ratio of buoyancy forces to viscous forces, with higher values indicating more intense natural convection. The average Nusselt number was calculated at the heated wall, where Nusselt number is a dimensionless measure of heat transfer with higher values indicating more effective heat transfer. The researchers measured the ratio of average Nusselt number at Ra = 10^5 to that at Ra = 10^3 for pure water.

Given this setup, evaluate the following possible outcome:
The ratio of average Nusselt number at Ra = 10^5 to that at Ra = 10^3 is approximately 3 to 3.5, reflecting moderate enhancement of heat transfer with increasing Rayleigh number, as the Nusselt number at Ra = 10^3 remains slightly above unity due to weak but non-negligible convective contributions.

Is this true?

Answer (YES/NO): NO